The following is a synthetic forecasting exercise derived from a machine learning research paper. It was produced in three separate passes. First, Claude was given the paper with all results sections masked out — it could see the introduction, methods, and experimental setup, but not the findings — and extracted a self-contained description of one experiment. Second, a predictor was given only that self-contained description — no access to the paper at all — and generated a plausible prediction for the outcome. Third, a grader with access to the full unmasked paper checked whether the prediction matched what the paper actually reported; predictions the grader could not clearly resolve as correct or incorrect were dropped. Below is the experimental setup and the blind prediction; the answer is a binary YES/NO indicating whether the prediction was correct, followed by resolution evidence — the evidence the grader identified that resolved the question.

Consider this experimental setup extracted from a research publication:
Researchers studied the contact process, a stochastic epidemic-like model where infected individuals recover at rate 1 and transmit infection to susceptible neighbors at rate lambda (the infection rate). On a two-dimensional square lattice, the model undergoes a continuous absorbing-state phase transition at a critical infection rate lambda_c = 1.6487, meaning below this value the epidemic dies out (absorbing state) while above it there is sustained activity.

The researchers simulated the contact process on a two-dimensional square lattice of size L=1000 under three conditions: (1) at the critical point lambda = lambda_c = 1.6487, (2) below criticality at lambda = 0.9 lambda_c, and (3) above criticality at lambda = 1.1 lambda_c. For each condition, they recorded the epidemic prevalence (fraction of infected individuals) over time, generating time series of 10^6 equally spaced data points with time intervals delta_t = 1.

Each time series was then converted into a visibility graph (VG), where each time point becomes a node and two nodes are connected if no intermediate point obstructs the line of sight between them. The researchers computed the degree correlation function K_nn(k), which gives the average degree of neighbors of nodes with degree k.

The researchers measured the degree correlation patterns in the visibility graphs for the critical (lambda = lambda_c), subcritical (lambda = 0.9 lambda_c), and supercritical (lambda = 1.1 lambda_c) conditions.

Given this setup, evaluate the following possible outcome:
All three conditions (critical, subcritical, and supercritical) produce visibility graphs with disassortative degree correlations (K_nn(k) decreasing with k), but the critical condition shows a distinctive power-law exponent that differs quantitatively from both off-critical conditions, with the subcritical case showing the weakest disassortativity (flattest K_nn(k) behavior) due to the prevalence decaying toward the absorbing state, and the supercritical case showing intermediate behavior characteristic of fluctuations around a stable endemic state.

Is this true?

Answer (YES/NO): NO